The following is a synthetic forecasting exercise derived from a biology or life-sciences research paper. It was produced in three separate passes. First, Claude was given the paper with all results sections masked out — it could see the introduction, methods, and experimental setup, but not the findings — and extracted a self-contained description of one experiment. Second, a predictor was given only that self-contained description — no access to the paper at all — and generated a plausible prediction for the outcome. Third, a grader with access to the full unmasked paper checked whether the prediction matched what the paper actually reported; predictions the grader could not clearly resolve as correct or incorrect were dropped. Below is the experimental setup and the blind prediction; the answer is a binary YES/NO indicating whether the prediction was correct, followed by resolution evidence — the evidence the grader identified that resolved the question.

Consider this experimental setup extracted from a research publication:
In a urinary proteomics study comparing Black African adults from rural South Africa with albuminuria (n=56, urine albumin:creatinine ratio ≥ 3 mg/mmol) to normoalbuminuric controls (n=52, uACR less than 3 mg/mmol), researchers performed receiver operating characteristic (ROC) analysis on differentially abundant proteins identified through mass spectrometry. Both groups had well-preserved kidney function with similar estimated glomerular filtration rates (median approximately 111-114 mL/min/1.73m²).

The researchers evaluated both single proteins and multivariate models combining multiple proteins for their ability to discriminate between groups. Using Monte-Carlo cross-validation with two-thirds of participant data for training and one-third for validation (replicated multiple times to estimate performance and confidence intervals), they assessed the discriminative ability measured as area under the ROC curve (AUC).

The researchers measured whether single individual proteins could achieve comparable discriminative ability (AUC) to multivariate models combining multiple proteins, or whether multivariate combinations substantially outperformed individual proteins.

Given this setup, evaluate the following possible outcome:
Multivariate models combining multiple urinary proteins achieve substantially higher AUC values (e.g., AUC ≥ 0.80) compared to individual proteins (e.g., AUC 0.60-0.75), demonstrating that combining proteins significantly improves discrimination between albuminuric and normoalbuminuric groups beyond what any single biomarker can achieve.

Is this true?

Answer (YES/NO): NO